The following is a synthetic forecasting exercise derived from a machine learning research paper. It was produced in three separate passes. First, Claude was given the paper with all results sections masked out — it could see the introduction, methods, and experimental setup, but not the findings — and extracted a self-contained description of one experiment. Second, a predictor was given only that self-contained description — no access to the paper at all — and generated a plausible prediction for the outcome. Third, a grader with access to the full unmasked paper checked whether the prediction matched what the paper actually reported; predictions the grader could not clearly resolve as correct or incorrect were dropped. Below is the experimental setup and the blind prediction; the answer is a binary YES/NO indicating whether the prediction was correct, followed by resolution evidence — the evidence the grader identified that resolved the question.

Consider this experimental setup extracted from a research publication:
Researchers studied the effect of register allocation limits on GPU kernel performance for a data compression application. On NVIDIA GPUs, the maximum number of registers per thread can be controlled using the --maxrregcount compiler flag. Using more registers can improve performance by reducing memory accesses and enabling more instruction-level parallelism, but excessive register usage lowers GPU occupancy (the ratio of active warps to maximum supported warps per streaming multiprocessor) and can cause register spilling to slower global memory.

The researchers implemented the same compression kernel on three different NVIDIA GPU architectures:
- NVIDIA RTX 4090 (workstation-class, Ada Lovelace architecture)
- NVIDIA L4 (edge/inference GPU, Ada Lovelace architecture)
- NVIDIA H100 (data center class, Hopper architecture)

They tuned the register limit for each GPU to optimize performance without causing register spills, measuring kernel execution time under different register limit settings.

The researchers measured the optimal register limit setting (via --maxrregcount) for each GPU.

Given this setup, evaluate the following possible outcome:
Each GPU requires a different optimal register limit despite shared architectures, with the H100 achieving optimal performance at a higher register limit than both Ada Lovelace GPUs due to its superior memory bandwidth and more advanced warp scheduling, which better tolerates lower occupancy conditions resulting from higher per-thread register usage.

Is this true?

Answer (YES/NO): NO